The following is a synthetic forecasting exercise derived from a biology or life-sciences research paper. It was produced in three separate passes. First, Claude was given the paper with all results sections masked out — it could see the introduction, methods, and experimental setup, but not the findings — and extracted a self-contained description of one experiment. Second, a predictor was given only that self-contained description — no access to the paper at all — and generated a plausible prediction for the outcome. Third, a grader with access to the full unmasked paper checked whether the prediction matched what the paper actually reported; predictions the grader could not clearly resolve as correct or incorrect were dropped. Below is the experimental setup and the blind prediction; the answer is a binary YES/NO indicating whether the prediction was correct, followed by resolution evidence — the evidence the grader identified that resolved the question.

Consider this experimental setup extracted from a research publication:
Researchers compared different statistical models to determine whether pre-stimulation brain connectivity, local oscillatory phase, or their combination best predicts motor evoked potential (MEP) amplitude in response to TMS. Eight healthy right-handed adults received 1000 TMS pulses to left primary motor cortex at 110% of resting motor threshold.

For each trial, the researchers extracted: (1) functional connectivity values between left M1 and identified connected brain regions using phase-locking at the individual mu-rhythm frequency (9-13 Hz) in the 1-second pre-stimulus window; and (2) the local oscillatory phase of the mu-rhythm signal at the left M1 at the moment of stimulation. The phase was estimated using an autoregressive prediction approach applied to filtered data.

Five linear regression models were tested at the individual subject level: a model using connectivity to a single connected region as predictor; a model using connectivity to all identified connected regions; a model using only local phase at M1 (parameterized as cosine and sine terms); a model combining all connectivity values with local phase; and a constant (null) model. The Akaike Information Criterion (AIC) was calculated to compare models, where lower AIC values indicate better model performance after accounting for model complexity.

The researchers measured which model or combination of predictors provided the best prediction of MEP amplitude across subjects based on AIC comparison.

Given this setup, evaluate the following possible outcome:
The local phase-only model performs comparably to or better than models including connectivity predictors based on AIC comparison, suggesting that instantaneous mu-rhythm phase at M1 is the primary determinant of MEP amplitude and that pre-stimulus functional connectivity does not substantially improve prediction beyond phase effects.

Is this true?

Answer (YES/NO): NO